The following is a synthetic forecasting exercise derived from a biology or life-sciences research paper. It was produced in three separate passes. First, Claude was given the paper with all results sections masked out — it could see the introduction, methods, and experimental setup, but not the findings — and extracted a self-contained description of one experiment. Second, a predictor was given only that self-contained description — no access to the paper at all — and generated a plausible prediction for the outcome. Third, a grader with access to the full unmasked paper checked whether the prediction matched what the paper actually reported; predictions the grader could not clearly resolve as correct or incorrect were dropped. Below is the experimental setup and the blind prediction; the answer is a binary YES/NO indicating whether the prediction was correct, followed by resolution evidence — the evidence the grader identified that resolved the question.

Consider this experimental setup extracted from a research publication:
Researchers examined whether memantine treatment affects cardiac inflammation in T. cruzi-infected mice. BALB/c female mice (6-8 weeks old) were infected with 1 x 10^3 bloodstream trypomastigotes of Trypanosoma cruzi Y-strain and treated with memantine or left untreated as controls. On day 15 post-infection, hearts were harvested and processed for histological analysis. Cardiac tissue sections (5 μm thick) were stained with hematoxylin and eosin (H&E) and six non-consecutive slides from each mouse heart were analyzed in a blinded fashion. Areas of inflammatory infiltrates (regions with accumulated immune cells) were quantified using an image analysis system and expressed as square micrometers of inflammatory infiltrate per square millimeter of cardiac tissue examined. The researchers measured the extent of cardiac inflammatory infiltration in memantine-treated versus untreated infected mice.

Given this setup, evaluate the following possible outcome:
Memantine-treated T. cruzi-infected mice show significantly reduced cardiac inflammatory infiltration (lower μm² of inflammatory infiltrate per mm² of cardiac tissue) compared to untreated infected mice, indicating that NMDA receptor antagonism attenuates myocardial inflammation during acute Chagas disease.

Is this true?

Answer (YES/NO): YES